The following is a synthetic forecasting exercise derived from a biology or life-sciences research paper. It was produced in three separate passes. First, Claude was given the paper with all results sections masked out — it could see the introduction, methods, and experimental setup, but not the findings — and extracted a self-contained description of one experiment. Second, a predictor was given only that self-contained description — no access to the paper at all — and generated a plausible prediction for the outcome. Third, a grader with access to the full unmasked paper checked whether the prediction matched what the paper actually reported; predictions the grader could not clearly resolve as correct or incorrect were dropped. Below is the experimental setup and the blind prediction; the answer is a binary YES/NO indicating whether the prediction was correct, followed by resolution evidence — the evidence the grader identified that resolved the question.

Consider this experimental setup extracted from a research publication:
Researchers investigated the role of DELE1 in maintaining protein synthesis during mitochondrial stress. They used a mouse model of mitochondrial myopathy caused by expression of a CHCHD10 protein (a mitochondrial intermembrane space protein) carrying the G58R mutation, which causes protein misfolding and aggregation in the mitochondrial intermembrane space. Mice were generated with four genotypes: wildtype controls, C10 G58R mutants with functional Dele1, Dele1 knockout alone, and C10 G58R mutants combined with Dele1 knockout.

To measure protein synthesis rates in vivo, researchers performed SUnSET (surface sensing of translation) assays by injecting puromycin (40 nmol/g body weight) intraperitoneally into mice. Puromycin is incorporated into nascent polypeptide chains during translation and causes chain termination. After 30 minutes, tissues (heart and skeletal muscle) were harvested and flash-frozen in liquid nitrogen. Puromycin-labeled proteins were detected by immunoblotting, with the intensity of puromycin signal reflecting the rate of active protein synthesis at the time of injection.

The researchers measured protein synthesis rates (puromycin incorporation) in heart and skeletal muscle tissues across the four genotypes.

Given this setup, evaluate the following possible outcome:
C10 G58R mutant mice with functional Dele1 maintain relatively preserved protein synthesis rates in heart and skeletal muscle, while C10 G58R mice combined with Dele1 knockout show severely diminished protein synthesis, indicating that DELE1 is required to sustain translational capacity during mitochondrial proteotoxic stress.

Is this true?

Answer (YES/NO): NO